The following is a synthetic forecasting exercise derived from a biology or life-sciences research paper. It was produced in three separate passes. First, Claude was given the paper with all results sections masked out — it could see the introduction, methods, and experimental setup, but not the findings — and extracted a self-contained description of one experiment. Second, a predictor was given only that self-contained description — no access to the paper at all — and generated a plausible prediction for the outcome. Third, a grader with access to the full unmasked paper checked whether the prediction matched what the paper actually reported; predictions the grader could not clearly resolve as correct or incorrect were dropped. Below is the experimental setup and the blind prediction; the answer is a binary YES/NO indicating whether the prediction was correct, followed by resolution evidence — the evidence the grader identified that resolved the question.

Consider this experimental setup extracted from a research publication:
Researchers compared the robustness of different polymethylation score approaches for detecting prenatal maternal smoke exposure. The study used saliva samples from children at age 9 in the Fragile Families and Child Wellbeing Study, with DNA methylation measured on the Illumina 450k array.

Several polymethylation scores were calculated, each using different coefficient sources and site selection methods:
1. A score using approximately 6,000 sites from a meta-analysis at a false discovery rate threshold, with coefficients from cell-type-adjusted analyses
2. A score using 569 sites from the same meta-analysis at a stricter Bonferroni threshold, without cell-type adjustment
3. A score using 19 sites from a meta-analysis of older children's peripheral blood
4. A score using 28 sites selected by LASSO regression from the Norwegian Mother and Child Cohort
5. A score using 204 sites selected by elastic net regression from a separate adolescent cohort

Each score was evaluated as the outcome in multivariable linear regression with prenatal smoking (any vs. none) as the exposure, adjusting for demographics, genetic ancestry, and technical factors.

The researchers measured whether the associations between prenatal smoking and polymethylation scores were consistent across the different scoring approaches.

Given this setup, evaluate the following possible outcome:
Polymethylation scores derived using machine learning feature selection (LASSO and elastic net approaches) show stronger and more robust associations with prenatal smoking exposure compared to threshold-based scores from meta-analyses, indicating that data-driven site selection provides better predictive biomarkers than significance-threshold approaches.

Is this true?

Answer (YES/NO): NO